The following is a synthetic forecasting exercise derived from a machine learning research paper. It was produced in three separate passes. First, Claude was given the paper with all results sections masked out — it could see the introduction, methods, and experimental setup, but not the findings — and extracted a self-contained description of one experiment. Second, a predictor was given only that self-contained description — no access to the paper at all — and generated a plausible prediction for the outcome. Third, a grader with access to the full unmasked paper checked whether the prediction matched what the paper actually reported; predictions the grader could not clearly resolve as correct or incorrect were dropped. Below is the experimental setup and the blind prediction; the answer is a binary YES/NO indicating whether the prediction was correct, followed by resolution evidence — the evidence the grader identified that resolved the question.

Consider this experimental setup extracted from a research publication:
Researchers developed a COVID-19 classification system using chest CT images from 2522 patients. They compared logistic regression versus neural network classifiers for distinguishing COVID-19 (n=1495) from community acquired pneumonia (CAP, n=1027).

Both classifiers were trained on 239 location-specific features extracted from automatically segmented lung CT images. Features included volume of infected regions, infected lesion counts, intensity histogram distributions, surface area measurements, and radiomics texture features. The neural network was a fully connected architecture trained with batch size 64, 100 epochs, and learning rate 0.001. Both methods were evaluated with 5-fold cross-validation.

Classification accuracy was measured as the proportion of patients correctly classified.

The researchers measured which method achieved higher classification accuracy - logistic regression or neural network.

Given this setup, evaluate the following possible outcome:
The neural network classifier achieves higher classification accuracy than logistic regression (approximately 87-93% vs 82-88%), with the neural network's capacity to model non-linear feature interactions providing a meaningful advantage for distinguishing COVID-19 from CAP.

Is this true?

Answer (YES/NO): NO